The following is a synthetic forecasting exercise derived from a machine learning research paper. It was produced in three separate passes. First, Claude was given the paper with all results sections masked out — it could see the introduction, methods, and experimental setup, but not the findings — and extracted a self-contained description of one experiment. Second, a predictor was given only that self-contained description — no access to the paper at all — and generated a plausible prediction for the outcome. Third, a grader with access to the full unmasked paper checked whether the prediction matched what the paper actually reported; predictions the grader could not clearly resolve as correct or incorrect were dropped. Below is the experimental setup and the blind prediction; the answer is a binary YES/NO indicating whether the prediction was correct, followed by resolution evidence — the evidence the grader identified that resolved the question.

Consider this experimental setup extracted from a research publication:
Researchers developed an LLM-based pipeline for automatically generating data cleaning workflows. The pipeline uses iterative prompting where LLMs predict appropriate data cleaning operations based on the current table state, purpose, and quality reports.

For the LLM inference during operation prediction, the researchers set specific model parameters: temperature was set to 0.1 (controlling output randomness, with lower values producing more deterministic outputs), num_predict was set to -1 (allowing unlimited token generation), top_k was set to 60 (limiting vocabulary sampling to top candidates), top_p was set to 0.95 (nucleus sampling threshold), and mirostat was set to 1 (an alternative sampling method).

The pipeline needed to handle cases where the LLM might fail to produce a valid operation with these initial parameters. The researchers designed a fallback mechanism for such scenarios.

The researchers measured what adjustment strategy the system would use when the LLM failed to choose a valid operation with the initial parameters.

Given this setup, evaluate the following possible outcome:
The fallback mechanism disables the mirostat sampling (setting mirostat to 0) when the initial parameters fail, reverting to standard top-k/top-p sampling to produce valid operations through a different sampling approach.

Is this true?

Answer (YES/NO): NO